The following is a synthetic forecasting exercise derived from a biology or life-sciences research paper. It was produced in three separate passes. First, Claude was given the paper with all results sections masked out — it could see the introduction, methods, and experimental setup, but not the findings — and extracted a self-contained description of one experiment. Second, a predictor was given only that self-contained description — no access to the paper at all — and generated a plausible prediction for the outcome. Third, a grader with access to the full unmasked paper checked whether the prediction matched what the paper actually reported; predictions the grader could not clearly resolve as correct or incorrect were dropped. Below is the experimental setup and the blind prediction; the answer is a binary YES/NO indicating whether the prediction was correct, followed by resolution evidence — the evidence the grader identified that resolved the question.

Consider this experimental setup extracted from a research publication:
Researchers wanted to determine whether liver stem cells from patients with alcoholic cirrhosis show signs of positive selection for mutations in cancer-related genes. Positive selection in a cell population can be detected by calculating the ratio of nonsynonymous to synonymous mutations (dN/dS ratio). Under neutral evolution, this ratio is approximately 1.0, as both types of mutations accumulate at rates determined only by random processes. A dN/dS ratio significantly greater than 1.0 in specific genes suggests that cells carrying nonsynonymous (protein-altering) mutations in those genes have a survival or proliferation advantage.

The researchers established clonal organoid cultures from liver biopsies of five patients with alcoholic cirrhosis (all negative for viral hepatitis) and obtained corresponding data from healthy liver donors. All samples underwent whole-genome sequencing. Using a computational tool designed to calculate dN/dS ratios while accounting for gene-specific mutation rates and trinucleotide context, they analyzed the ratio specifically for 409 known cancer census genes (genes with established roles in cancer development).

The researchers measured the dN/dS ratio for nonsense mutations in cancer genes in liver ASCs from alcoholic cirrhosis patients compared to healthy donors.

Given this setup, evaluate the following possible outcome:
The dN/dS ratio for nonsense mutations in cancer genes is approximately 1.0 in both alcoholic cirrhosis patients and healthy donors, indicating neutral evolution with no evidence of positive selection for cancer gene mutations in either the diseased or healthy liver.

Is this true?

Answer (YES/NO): NO